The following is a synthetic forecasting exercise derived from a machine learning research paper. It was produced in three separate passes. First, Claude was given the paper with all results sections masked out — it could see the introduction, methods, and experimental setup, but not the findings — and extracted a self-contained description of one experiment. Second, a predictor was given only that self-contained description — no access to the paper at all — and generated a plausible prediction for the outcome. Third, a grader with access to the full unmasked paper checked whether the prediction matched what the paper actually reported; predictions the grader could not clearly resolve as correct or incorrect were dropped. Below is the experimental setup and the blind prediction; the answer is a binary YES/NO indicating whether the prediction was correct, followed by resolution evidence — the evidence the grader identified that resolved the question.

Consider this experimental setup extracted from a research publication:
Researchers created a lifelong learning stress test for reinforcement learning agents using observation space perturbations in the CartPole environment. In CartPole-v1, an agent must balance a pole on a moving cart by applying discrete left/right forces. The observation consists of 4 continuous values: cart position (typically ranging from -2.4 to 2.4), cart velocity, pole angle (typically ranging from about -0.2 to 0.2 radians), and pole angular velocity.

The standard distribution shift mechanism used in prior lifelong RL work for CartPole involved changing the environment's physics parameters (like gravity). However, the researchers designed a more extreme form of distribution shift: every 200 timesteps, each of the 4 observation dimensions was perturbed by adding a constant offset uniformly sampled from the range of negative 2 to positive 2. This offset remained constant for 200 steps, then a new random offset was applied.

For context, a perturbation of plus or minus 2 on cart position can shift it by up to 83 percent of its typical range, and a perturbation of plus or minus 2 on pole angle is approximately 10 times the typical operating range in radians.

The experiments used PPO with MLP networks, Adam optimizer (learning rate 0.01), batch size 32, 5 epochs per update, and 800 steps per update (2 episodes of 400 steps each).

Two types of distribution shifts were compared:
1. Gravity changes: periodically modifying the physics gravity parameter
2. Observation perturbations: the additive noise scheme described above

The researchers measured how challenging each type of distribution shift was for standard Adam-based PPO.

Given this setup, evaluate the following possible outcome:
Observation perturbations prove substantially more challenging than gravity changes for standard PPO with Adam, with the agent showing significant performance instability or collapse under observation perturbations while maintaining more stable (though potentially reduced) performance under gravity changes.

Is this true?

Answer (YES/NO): YES